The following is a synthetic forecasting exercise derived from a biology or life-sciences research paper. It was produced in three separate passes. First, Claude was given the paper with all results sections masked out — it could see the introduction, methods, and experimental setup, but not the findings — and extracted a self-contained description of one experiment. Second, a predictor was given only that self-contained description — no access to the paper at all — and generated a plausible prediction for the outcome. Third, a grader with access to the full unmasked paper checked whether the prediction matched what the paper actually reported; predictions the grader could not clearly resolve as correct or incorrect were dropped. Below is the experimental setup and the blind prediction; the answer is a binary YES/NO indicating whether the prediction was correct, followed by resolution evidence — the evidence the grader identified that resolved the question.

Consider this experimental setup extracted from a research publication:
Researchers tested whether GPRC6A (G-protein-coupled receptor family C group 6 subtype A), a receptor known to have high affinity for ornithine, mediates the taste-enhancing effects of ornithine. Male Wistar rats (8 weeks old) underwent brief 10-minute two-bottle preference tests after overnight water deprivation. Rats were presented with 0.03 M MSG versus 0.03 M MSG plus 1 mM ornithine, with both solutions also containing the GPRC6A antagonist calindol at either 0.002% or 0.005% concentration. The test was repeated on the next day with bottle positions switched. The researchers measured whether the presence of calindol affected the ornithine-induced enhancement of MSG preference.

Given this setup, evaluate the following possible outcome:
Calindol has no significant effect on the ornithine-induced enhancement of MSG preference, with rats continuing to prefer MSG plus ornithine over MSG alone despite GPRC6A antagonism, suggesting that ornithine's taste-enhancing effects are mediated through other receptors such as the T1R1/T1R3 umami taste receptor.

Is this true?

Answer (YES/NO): NO